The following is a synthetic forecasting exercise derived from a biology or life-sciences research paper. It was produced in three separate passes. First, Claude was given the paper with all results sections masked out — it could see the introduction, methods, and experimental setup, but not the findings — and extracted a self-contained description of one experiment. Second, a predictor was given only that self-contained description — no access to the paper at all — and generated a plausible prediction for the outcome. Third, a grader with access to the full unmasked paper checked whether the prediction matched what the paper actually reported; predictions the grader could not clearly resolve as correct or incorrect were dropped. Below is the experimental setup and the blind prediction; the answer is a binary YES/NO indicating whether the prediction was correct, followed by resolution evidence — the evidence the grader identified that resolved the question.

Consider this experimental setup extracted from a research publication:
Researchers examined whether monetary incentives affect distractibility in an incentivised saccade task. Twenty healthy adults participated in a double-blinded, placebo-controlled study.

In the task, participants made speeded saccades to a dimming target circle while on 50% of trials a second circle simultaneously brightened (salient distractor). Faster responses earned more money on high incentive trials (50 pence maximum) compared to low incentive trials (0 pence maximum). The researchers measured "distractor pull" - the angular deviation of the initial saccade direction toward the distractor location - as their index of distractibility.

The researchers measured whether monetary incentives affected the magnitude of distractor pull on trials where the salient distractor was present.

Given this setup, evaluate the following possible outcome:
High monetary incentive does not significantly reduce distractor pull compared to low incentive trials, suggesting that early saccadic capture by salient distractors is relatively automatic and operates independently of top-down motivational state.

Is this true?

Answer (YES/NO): YES